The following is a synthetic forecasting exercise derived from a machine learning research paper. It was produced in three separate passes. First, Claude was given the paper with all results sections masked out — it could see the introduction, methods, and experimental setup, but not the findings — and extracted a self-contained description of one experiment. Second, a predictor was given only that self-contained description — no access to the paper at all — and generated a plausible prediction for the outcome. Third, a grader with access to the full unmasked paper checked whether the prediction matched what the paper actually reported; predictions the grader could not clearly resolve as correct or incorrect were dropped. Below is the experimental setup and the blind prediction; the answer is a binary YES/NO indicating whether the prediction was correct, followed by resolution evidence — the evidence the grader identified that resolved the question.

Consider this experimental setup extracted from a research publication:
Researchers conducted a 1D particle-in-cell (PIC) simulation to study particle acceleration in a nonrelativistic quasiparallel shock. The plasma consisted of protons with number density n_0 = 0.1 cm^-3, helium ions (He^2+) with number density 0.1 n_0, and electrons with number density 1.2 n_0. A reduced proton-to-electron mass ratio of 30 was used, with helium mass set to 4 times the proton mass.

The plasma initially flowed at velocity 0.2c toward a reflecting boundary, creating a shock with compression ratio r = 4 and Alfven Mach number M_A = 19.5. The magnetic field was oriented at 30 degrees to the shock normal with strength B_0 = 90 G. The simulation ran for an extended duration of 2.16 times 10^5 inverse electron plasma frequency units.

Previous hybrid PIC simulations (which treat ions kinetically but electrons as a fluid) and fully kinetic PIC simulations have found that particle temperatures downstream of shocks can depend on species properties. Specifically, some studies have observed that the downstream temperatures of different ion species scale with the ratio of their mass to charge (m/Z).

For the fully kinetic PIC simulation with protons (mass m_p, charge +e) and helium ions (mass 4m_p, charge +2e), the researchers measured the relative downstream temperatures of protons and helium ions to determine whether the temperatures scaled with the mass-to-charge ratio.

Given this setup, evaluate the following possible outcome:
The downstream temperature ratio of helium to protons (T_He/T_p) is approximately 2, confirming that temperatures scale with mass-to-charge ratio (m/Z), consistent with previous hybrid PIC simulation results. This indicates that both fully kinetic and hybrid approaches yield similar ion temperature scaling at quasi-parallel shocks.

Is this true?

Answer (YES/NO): NO